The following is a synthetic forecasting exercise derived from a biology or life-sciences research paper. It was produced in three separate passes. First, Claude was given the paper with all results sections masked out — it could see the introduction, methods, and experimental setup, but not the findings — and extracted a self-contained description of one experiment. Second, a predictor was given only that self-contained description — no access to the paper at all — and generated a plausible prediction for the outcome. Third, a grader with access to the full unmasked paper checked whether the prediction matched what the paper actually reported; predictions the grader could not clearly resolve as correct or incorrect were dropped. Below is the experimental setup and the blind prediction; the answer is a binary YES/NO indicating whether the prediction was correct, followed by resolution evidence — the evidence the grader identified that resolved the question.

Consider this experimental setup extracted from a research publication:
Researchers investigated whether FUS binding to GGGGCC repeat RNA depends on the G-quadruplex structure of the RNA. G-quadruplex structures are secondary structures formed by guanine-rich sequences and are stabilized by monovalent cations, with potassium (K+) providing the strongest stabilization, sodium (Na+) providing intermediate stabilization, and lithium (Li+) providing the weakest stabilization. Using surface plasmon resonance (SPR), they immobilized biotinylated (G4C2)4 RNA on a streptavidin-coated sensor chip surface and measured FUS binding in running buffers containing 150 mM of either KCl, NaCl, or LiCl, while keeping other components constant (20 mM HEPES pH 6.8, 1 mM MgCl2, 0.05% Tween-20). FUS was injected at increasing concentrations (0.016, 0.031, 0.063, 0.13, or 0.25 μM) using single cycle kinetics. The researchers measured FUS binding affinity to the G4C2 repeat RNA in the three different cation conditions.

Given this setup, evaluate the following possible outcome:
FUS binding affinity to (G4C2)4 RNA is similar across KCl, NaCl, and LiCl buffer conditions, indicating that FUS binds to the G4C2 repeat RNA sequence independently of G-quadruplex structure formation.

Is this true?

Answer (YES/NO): NO